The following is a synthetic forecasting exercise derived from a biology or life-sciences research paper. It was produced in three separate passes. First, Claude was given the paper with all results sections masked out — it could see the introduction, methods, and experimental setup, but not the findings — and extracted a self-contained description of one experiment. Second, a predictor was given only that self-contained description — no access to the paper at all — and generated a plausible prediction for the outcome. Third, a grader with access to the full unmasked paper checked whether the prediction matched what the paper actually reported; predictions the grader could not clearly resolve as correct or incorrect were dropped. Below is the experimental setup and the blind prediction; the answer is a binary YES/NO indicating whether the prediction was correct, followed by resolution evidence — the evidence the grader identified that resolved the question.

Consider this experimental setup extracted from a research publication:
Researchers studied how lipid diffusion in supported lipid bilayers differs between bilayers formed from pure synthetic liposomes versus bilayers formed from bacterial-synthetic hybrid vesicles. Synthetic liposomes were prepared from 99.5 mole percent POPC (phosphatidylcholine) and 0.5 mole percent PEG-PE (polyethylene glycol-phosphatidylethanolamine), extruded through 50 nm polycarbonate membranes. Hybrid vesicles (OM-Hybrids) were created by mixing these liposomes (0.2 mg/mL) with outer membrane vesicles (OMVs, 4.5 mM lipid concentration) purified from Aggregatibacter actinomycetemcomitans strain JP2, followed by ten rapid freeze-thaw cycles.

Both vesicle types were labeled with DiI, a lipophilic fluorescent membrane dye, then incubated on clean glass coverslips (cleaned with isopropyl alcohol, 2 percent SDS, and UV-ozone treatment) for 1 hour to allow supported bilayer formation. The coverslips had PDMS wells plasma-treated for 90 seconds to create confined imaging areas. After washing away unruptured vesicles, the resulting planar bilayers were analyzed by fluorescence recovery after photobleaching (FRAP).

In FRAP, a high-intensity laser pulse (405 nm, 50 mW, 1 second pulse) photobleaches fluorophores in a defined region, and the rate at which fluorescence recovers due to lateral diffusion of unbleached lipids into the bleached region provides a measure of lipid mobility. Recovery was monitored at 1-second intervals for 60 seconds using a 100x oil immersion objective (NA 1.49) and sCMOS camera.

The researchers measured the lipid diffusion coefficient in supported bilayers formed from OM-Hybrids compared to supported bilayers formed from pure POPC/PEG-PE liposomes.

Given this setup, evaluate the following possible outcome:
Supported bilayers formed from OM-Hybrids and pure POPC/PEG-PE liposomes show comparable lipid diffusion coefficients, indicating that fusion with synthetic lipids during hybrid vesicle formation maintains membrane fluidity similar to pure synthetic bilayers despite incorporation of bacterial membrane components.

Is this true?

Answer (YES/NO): NO